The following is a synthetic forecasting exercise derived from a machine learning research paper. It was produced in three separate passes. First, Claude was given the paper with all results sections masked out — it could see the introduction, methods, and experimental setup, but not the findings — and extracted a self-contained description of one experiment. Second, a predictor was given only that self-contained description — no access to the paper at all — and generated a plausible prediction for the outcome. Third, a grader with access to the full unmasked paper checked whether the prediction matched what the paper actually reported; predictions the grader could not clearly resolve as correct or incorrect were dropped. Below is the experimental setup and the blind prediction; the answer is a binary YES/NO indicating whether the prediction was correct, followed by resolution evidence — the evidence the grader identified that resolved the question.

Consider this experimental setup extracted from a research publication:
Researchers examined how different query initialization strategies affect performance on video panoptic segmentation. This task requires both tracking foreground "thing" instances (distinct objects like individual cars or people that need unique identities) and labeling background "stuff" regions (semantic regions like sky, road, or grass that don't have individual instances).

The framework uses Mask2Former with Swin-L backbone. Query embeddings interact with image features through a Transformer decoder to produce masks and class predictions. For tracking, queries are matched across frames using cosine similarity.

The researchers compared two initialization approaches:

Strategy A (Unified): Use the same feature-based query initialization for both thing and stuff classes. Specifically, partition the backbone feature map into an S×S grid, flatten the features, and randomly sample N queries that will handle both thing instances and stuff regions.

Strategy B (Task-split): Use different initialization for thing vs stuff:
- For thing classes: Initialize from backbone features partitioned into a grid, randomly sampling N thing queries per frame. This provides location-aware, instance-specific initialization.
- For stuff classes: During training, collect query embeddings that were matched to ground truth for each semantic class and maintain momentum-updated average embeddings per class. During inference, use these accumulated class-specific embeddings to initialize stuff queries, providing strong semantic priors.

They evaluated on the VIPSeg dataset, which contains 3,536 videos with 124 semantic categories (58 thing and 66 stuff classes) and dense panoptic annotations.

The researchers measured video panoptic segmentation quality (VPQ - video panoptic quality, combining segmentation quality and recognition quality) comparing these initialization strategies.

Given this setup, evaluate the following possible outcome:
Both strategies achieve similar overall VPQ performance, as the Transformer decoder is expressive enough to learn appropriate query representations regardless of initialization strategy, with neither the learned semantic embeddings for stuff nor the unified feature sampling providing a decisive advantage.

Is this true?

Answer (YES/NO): NO